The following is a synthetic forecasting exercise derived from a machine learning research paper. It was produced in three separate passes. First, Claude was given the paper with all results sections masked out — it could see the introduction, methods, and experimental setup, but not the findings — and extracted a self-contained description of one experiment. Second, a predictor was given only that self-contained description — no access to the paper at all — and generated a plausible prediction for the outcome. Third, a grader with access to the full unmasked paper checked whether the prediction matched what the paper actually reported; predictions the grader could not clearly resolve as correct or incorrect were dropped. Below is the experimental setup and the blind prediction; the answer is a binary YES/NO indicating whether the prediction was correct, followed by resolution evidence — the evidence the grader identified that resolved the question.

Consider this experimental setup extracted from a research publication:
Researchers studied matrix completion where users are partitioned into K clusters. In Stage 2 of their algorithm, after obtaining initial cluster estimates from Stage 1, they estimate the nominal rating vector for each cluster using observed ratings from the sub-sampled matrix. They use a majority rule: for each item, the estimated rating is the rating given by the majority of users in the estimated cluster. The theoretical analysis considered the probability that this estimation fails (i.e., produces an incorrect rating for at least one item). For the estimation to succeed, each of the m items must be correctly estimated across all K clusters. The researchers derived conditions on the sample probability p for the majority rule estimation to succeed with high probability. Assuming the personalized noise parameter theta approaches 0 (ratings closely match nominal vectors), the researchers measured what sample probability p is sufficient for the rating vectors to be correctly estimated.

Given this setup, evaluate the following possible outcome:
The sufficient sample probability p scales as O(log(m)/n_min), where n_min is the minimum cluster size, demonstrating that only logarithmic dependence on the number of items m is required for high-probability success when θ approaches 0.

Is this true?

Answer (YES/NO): YES